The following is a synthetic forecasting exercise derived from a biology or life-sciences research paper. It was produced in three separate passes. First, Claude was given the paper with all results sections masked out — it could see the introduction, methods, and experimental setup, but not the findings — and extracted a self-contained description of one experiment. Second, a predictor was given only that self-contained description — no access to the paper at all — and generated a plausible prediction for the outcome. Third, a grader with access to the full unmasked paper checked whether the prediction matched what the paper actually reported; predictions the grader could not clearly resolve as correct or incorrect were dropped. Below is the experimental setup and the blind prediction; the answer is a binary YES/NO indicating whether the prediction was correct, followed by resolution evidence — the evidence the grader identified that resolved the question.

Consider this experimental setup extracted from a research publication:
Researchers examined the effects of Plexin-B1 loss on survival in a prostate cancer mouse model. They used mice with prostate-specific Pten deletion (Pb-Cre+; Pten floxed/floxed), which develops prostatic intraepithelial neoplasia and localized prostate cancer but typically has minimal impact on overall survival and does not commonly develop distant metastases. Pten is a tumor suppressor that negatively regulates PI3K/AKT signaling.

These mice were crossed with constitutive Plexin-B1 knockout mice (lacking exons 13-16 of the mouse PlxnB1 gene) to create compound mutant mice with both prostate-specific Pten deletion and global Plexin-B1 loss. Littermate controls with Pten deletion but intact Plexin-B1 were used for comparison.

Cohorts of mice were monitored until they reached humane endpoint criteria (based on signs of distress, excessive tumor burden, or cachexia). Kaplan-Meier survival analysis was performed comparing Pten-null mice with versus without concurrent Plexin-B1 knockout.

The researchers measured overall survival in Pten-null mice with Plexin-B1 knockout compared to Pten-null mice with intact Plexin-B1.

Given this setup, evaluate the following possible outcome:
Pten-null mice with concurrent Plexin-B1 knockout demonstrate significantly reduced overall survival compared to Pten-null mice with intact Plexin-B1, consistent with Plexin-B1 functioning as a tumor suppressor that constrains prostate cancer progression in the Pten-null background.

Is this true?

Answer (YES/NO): NO